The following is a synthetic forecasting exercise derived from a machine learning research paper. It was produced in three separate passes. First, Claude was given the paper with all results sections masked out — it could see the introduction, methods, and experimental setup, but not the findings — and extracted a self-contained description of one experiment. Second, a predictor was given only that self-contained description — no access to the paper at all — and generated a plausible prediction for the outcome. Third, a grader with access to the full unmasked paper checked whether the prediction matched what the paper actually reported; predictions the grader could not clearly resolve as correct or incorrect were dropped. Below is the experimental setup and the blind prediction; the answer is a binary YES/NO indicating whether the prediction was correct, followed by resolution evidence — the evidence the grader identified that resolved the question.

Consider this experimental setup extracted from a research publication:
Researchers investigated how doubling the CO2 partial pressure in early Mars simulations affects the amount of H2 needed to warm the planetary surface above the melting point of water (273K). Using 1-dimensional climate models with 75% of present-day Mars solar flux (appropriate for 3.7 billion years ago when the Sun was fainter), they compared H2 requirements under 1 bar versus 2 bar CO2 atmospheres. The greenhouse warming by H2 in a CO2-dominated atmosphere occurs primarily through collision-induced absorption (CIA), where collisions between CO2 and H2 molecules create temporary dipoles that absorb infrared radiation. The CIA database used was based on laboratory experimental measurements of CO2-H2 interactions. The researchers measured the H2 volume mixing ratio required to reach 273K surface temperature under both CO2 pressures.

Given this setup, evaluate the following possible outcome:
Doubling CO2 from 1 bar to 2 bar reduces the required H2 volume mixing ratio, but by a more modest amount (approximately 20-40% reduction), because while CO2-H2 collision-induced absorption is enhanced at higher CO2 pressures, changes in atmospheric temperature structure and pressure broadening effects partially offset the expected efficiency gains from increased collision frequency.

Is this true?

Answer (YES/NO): NO